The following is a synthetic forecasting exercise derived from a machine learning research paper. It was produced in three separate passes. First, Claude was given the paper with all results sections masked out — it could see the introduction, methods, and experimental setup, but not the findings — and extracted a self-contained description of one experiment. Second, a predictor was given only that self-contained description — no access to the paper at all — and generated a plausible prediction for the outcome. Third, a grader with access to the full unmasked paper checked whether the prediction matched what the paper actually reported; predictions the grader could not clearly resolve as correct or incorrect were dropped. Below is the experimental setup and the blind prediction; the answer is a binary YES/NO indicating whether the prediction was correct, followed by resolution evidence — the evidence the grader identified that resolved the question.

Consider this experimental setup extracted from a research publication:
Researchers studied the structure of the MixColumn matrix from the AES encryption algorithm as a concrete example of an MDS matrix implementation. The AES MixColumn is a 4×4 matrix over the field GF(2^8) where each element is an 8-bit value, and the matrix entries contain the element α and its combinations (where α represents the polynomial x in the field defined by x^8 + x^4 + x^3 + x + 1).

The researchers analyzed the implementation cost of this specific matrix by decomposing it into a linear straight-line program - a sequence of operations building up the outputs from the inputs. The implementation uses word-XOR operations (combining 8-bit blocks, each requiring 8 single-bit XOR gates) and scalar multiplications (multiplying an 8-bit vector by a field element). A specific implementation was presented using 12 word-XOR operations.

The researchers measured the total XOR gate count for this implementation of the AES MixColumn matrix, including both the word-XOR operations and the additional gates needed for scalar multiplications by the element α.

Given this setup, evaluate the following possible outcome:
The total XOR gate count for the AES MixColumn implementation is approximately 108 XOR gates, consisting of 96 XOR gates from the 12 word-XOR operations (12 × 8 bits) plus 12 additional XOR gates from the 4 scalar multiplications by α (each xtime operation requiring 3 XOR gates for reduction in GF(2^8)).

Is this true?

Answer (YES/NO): YES